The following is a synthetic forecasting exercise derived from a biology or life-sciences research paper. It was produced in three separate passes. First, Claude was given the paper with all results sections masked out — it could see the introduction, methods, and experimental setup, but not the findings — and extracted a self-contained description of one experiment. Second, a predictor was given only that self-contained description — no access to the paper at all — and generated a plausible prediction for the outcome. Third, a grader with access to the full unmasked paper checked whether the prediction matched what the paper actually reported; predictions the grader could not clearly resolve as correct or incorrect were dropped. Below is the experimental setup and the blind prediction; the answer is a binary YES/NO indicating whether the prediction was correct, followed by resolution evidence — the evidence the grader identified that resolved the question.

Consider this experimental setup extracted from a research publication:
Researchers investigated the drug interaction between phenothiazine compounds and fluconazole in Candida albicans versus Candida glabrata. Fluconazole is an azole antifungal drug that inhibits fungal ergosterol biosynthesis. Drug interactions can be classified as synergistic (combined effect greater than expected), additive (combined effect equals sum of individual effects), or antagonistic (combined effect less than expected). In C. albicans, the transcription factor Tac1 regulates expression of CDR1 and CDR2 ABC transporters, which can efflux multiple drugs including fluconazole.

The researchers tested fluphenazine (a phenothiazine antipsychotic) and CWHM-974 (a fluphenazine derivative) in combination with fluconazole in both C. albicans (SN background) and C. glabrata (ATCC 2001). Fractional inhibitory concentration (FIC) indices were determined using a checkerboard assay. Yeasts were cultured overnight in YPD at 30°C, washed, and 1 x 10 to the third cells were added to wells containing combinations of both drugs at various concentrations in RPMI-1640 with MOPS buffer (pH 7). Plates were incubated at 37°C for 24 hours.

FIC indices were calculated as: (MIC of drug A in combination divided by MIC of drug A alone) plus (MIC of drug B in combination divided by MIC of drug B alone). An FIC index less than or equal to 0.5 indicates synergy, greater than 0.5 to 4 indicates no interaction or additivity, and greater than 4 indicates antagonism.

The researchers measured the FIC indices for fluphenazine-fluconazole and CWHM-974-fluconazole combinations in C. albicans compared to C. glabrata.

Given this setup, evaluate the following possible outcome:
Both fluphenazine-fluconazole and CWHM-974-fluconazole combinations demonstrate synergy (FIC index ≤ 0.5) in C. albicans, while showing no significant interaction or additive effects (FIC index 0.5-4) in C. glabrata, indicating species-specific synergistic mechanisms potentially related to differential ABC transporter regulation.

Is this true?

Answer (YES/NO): NO